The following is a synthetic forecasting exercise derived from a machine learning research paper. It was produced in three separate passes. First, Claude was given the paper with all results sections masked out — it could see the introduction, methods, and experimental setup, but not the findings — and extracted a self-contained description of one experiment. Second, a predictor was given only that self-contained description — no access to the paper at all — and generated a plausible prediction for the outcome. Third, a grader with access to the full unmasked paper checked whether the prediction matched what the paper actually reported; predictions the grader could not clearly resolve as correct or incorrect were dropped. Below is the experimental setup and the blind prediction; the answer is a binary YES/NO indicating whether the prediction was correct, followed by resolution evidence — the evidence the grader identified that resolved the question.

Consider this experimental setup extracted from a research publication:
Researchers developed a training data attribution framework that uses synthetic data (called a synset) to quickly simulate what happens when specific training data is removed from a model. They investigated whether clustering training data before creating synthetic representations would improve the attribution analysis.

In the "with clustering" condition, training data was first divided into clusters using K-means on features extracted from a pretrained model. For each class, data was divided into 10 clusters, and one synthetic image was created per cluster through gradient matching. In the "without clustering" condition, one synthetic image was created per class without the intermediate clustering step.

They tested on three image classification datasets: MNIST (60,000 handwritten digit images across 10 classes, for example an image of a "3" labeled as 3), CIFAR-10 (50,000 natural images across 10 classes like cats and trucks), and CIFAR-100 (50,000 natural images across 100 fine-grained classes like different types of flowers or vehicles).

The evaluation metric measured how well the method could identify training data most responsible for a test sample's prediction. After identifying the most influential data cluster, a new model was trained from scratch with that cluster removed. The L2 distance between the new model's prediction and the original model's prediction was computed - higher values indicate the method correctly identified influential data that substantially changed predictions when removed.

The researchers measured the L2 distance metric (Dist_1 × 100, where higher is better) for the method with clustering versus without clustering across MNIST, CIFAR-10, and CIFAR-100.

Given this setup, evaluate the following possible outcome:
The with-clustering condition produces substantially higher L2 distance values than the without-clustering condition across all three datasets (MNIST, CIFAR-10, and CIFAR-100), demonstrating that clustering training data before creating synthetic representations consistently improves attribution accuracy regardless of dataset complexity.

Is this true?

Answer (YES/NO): YES